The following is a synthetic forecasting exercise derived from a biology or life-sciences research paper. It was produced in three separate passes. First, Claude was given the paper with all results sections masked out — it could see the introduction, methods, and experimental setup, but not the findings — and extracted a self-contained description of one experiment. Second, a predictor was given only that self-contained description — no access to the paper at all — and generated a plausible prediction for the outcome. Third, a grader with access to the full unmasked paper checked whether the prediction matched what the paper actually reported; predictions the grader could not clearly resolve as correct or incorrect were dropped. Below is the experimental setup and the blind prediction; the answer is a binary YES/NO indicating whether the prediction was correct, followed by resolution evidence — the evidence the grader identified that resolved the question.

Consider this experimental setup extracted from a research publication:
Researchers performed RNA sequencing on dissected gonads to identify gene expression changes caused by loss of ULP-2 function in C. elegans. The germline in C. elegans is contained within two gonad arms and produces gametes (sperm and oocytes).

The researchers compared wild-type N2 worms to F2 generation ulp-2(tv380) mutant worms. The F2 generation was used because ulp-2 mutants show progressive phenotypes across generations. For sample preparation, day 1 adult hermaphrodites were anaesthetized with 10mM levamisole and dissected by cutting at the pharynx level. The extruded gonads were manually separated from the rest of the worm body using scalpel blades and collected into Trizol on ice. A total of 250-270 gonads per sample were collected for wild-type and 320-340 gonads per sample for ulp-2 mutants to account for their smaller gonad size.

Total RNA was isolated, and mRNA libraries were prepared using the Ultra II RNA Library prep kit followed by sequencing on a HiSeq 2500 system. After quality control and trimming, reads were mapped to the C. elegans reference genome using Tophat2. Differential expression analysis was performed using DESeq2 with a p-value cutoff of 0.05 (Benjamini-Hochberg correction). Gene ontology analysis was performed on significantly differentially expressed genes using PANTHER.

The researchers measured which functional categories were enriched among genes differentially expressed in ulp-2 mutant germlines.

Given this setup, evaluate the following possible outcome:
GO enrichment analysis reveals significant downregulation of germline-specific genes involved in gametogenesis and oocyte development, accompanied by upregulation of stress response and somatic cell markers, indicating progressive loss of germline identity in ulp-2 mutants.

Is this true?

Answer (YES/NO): YES